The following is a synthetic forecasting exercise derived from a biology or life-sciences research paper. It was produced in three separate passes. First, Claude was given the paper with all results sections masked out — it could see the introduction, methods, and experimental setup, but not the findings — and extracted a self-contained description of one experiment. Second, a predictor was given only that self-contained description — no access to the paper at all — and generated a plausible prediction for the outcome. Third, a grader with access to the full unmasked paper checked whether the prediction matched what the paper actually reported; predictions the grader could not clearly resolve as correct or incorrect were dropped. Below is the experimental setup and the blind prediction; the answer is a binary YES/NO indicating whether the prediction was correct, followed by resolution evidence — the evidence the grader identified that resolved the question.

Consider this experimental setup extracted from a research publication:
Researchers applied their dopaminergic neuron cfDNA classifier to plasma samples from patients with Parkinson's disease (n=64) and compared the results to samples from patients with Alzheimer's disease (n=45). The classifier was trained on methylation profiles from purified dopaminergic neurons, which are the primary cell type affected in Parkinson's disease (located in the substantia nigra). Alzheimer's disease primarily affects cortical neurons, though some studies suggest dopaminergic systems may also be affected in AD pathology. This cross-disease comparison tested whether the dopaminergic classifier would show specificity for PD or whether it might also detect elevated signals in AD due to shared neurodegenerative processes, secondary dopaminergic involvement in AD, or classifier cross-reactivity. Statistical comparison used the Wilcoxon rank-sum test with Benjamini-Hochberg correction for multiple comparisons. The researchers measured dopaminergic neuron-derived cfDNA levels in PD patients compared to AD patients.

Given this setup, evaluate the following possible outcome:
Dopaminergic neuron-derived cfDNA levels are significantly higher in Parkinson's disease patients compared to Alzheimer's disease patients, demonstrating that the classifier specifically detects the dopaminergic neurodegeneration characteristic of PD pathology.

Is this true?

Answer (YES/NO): NO